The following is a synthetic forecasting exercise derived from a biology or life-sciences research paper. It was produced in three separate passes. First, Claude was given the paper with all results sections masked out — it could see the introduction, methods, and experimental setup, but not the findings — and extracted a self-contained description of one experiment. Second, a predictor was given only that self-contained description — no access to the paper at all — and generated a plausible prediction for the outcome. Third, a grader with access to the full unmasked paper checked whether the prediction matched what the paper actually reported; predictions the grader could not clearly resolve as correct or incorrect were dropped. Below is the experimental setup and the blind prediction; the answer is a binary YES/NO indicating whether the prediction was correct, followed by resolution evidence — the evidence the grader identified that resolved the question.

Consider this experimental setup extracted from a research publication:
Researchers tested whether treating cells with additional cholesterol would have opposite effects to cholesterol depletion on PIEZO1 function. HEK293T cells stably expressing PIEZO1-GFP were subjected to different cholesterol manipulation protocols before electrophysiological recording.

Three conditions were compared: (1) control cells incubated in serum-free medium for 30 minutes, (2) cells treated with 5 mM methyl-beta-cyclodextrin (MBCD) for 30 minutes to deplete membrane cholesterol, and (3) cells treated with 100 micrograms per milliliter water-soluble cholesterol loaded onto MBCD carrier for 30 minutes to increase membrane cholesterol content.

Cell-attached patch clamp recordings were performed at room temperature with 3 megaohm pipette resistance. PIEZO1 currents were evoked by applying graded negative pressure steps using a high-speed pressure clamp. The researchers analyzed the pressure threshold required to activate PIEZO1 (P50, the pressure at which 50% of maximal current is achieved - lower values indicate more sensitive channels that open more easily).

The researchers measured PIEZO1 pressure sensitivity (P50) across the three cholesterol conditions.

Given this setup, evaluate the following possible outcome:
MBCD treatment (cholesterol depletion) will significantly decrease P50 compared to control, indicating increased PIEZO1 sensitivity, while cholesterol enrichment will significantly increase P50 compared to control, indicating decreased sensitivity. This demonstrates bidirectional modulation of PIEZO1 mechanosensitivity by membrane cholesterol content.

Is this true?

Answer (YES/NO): NO